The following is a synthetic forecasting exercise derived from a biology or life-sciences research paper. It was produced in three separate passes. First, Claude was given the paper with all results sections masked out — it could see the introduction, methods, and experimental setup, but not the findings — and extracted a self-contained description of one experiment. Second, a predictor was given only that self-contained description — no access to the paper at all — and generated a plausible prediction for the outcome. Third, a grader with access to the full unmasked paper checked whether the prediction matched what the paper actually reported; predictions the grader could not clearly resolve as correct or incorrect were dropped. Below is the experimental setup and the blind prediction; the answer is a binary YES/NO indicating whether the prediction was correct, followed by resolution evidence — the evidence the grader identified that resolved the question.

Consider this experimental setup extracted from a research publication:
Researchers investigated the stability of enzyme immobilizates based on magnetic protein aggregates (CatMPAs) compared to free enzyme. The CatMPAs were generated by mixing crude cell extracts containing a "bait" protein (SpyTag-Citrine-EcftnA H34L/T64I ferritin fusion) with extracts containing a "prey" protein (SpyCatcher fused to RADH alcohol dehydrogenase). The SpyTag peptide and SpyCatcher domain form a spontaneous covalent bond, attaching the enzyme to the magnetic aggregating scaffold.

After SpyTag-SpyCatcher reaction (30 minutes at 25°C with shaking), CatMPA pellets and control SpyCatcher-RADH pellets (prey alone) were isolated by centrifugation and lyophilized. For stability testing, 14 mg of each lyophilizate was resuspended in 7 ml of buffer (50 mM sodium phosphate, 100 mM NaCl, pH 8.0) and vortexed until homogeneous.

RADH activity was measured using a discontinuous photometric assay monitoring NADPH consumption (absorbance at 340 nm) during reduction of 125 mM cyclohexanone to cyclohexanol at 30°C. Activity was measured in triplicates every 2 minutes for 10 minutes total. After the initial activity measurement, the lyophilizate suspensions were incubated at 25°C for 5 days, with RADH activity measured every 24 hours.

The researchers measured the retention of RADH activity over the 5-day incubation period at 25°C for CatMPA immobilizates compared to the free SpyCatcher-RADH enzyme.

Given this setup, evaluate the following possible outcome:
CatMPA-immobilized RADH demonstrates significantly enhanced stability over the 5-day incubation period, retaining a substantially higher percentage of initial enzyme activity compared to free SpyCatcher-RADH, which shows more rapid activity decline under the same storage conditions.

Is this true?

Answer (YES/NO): YES